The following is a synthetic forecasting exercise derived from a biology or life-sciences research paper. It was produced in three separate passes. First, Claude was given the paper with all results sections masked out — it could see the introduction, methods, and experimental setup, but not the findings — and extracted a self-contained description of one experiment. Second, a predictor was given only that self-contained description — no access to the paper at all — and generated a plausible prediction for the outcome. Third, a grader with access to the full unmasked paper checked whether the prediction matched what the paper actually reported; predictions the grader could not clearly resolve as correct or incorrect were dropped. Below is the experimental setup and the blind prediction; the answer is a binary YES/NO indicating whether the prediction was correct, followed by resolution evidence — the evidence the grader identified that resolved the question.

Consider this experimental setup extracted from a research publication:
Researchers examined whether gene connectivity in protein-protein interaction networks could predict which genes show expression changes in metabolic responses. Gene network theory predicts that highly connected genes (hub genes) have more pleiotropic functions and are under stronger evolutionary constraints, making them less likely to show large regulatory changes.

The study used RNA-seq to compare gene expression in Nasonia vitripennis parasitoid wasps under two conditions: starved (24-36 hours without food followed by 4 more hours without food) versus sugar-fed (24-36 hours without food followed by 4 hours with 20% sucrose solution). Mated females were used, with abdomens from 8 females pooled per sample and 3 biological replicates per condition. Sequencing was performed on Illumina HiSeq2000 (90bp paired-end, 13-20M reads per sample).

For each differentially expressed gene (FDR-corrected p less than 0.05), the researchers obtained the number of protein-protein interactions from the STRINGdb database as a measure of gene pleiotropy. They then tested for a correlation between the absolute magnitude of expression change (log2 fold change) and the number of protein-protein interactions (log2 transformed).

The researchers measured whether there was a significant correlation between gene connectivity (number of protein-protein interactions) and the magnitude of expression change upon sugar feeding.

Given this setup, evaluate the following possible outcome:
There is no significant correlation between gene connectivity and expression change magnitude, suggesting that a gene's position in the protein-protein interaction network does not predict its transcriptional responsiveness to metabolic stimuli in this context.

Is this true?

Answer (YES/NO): NO